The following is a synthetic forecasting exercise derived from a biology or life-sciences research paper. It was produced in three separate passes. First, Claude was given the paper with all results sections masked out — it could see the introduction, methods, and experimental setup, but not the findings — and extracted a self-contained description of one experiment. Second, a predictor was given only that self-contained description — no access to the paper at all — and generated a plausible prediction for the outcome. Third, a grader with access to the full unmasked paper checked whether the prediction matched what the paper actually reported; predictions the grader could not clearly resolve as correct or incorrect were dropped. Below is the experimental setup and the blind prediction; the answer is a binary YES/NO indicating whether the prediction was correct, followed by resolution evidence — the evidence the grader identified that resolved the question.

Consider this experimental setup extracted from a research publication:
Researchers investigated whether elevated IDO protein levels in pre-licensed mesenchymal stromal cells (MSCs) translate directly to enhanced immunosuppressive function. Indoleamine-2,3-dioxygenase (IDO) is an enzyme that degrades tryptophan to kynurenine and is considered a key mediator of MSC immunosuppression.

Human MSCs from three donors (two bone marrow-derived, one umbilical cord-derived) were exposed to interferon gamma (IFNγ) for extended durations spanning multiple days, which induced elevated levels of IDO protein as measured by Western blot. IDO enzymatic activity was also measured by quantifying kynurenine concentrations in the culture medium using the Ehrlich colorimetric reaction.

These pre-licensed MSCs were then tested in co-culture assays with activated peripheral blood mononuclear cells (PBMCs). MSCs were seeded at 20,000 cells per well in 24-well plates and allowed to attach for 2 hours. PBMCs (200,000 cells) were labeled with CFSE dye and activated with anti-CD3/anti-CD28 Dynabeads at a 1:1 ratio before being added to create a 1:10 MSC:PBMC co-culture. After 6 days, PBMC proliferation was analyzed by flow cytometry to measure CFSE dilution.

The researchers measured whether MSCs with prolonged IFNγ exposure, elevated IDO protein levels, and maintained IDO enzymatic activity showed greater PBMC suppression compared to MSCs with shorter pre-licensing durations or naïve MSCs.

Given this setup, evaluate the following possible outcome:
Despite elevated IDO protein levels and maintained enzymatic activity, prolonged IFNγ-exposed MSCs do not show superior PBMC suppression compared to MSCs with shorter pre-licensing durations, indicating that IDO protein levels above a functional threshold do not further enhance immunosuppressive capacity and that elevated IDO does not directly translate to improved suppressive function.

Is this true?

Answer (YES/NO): YES